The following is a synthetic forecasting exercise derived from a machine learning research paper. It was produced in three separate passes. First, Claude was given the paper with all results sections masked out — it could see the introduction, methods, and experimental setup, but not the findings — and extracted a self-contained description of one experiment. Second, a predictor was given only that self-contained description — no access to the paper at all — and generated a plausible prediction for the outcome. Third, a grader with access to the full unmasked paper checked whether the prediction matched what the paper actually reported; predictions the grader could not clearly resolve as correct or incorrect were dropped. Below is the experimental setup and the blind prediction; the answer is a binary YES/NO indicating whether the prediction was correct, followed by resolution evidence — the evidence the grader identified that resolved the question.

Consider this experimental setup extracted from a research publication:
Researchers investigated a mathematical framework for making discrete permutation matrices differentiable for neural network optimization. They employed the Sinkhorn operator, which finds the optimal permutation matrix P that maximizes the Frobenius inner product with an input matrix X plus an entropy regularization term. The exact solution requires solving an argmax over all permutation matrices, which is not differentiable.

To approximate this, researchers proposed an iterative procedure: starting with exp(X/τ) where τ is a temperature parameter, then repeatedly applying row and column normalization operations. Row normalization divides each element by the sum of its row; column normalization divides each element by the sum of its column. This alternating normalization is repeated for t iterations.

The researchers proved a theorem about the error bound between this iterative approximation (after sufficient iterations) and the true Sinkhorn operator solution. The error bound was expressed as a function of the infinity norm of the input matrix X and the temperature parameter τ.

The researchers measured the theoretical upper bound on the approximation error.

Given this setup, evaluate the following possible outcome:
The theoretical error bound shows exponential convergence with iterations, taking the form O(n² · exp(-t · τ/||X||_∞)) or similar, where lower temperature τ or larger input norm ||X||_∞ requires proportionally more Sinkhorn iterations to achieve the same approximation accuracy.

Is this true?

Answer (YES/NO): NO